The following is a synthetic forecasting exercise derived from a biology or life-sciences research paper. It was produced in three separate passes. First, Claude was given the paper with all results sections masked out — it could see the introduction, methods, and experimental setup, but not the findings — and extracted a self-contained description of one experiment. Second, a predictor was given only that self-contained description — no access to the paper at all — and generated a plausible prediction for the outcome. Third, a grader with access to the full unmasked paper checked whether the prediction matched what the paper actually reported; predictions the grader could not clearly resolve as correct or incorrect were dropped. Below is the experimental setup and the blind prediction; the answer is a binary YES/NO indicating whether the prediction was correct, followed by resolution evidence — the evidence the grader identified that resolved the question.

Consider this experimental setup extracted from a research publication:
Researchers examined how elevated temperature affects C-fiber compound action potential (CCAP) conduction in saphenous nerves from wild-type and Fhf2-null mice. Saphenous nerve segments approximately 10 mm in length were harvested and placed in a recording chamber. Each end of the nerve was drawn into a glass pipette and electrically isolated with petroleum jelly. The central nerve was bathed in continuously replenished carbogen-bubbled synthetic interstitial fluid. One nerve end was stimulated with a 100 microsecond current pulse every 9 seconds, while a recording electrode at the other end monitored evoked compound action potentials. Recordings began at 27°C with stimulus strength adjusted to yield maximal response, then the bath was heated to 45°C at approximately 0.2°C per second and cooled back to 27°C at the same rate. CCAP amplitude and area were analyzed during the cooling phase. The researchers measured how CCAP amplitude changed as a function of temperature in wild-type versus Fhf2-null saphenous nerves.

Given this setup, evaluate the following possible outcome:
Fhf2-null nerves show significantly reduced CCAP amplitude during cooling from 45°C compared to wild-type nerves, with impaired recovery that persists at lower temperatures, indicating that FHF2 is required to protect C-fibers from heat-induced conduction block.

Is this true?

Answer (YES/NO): NO